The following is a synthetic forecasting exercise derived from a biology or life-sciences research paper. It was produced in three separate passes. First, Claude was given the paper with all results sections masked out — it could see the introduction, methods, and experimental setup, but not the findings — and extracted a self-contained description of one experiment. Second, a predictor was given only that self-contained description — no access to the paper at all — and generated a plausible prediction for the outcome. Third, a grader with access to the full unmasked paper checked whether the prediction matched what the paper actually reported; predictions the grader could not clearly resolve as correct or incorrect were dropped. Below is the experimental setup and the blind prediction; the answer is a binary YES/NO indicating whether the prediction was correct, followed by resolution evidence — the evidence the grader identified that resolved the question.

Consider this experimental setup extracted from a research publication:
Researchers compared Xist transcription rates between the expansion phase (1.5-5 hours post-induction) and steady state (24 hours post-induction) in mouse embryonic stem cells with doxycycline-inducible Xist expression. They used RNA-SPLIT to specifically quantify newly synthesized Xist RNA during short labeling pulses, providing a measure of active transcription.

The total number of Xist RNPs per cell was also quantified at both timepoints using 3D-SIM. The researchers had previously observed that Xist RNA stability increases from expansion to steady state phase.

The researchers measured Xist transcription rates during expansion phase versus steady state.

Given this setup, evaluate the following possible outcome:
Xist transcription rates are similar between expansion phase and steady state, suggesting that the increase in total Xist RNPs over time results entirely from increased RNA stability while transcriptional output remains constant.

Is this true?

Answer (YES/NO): NO